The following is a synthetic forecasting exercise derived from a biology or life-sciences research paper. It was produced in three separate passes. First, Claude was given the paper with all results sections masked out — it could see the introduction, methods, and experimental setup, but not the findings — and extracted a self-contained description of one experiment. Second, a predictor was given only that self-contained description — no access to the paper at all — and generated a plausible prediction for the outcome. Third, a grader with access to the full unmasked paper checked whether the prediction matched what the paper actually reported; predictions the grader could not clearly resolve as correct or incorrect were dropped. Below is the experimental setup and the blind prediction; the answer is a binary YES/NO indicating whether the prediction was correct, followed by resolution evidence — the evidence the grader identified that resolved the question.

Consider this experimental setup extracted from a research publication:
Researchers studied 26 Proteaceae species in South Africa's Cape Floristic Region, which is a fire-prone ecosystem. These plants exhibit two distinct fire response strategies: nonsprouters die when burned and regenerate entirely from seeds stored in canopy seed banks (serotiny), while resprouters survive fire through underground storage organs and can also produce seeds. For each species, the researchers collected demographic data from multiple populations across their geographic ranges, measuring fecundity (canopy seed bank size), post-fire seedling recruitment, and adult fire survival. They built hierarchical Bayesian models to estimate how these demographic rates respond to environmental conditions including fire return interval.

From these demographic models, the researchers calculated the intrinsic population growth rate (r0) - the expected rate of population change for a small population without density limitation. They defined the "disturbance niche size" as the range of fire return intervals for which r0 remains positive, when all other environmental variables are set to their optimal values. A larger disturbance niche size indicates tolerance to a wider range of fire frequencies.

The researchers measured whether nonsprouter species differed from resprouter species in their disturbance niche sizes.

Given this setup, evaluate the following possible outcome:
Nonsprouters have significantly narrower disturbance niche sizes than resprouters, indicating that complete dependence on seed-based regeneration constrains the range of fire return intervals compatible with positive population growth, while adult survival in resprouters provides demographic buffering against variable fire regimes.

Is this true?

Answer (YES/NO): YES